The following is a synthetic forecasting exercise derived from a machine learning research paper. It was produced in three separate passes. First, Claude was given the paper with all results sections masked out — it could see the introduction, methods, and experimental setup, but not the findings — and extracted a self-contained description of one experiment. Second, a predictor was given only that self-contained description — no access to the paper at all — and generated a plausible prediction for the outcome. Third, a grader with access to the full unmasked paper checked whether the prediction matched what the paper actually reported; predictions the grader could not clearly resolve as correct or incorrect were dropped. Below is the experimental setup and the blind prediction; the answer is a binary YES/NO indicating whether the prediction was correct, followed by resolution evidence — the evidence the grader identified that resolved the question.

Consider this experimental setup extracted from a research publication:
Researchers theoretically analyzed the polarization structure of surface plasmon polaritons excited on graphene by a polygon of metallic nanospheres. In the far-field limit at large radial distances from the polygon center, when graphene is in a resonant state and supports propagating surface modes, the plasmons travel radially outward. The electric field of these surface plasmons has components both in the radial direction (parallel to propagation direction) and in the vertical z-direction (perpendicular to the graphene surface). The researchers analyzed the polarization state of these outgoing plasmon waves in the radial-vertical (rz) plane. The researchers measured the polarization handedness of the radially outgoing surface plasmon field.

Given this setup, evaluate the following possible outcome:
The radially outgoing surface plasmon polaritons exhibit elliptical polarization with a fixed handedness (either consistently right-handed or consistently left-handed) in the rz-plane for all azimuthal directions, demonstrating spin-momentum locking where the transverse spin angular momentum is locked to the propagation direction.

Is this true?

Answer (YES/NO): YES